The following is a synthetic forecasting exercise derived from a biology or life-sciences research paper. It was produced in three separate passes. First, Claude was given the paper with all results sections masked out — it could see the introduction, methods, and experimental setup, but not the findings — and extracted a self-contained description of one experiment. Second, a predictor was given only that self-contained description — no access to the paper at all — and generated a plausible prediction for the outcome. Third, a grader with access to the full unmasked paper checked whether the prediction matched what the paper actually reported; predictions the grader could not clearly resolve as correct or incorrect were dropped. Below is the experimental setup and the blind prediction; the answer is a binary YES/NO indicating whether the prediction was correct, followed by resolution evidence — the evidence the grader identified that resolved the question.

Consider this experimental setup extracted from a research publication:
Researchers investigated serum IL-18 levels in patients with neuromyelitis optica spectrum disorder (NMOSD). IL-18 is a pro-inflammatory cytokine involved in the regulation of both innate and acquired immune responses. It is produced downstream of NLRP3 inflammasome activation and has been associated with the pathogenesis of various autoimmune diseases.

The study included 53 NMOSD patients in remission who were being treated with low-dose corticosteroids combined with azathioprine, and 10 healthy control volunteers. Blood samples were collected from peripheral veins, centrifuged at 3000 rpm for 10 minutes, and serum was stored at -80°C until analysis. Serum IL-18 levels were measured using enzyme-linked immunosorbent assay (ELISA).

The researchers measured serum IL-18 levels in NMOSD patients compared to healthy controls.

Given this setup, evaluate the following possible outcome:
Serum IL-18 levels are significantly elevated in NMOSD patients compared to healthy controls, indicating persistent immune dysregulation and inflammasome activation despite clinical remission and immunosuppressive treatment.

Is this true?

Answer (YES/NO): NO